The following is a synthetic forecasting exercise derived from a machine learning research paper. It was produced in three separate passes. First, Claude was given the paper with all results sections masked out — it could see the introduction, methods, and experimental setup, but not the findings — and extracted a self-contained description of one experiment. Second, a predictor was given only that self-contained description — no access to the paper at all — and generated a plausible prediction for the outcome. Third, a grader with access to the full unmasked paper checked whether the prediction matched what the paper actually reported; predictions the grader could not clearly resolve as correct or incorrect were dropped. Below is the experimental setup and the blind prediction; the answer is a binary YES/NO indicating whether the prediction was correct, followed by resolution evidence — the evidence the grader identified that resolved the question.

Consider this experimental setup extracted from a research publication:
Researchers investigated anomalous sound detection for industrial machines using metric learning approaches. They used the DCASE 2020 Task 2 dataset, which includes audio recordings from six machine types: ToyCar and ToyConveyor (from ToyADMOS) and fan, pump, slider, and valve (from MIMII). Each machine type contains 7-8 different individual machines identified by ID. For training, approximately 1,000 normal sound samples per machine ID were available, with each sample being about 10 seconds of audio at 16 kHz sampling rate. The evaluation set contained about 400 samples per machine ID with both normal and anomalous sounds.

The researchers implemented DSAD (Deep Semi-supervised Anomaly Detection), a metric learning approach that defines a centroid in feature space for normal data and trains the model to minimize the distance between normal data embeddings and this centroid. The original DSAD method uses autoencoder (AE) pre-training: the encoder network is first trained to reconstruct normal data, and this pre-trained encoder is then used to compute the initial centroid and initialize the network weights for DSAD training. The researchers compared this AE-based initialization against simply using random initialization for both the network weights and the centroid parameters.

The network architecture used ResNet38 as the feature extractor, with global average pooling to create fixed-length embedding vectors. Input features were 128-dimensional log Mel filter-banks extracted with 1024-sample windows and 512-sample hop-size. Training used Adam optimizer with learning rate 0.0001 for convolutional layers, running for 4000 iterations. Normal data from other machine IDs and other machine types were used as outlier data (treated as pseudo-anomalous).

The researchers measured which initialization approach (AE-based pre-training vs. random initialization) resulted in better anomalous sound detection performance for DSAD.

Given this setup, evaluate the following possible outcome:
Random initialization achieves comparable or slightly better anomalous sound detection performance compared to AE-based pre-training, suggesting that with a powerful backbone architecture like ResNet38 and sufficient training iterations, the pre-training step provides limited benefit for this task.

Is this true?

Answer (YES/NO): YES